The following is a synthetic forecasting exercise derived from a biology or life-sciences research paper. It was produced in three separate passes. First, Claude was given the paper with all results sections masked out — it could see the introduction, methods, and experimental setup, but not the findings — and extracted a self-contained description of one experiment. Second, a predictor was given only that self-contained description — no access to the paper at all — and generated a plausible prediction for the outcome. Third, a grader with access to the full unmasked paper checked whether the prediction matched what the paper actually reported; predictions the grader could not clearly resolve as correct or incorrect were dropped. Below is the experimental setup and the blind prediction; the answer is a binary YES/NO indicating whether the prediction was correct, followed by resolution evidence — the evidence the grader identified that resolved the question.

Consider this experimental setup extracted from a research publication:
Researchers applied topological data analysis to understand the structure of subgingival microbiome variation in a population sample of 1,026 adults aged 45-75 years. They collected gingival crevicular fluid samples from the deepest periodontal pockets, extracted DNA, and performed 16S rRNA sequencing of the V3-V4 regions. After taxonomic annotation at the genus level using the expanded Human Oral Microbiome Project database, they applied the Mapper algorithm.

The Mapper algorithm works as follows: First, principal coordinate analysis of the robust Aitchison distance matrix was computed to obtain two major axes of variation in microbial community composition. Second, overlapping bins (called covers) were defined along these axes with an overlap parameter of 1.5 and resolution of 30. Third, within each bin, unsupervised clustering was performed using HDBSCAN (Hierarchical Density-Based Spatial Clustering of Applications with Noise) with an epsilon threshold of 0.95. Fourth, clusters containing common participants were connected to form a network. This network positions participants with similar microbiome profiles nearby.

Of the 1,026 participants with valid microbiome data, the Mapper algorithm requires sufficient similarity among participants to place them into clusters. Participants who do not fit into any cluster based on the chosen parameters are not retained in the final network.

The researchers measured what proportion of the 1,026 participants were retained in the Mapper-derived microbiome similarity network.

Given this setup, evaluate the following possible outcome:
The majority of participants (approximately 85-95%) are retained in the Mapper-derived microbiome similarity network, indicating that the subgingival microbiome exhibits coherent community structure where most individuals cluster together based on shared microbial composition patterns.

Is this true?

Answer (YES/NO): YES